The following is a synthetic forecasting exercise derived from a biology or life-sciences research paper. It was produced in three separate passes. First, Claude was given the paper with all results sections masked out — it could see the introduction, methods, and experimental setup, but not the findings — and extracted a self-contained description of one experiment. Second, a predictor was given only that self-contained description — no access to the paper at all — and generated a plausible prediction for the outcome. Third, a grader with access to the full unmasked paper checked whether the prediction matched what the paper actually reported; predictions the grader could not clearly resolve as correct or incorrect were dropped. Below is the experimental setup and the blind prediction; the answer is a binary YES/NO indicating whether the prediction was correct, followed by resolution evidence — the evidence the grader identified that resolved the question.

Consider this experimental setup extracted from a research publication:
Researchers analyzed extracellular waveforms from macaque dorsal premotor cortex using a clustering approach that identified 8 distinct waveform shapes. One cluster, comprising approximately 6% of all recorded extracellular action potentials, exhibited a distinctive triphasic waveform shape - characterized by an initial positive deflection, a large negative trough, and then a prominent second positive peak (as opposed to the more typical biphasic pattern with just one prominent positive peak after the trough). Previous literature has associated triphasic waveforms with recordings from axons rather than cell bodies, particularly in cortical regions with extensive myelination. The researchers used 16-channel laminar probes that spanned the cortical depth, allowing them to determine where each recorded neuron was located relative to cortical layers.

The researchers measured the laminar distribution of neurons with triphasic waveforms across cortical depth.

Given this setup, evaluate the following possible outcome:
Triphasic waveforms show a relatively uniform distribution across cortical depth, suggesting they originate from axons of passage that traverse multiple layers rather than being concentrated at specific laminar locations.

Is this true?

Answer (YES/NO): NO